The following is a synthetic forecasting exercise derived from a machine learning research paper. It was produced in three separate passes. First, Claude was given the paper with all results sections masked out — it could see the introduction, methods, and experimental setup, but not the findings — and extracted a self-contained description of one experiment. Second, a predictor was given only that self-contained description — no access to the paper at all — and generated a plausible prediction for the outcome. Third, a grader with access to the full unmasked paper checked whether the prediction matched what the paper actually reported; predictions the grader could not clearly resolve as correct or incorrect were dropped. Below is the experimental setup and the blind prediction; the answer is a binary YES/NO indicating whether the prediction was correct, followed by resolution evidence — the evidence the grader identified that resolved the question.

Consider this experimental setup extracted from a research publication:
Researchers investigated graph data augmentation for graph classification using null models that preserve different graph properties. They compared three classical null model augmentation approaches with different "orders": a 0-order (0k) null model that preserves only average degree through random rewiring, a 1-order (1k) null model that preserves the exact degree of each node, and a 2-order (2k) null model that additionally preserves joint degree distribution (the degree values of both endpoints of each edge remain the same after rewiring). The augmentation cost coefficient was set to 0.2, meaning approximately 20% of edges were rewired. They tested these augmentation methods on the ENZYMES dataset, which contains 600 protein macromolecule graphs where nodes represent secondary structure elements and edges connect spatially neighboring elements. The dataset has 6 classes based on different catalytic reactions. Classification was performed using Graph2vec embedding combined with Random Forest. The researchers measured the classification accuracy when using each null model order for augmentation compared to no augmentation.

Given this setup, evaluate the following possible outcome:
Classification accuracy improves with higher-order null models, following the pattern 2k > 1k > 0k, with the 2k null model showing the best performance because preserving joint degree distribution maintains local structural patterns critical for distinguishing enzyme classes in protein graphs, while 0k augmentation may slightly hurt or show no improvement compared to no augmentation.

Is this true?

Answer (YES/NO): NO